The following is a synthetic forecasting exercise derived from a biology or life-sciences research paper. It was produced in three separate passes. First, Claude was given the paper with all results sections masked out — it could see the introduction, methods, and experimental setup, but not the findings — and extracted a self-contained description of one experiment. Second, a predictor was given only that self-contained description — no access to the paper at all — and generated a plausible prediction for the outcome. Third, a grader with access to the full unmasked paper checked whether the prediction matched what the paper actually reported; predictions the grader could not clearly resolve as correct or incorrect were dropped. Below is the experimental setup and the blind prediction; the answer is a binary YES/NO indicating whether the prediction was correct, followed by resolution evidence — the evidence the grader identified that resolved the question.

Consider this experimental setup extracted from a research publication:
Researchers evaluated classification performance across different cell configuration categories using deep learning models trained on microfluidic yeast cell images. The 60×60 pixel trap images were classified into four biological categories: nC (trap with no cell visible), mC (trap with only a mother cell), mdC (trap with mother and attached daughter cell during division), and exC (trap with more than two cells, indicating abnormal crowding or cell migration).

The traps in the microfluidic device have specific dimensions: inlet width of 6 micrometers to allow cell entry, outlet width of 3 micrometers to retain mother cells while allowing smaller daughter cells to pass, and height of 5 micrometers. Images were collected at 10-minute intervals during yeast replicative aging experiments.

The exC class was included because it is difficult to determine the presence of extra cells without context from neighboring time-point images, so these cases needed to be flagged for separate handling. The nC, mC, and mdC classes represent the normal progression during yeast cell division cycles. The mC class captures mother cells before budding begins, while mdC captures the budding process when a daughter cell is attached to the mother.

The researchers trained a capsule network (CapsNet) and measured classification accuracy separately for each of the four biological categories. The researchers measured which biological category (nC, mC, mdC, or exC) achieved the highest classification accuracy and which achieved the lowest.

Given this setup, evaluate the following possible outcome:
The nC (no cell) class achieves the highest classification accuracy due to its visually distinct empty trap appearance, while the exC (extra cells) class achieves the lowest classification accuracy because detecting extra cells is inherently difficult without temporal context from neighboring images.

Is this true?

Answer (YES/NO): NO